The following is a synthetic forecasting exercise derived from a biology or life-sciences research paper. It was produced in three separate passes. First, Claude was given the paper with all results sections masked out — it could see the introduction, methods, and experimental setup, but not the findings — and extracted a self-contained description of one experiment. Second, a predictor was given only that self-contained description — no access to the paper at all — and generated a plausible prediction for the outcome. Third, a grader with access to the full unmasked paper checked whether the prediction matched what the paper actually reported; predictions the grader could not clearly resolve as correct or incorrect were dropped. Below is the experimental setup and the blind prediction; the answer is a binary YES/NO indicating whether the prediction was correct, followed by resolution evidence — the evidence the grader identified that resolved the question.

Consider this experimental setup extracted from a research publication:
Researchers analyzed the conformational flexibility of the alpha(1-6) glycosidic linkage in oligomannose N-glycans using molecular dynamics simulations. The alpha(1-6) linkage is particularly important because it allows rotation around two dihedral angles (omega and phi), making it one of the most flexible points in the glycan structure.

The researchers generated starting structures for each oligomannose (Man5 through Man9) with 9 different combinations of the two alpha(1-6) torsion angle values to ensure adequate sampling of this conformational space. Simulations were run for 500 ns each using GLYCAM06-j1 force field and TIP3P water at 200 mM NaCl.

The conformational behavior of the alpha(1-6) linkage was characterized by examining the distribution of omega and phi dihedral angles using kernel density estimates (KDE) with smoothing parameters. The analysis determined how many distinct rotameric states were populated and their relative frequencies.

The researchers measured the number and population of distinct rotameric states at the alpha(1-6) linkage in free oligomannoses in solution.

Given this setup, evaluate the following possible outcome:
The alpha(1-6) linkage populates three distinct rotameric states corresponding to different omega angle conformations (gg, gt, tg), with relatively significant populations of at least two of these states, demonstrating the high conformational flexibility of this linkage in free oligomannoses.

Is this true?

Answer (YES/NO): NO